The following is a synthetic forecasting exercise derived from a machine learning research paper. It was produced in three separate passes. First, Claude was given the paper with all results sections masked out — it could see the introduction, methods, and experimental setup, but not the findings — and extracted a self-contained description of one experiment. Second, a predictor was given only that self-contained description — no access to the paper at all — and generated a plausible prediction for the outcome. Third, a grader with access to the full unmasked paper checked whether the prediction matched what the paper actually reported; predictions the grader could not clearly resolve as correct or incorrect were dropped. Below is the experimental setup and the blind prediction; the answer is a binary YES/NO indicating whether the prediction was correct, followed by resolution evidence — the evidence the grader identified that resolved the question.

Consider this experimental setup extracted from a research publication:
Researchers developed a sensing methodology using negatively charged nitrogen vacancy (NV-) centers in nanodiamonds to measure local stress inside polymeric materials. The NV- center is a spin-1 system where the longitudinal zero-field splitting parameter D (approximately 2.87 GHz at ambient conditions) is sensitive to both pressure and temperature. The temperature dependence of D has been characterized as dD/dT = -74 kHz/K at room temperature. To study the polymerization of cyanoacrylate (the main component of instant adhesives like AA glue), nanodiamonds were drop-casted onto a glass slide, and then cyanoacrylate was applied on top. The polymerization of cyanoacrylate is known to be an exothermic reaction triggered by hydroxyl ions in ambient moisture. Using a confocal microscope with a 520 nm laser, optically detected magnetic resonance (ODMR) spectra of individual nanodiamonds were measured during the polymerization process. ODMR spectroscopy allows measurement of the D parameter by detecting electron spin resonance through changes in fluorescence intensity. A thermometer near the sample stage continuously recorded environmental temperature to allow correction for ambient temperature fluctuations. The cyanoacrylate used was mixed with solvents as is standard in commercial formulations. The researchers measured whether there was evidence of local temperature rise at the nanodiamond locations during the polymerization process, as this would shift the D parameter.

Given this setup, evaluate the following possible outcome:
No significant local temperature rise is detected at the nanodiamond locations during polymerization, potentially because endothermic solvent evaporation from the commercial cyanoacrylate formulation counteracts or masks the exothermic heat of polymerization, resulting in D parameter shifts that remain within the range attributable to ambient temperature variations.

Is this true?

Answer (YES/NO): YES